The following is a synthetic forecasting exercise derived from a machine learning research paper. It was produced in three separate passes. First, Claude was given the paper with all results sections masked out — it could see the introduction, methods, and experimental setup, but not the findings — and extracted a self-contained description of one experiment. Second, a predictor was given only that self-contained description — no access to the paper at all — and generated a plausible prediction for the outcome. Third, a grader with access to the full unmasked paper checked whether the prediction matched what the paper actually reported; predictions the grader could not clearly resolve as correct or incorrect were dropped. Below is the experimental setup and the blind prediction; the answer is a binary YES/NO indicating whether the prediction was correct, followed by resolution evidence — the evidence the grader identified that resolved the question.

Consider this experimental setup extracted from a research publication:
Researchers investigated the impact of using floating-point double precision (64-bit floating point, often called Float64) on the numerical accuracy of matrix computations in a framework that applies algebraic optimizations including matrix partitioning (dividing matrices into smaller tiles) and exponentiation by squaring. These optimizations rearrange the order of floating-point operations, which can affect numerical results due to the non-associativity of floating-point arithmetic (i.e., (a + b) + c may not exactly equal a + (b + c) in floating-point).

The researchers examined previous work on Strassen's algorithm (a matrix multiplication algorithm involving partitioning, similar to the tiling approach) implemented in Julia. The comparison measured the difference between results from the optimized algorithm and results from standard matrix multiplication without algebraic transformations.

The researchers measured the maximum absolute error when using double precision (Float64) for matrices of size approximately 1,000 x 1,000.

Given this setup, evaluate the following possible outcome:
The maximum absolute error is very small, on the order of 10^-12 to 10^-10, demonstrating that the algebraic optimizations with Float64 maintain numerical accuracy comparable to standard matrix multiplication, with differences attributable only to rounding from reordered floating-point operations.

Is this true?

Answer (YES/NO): NO